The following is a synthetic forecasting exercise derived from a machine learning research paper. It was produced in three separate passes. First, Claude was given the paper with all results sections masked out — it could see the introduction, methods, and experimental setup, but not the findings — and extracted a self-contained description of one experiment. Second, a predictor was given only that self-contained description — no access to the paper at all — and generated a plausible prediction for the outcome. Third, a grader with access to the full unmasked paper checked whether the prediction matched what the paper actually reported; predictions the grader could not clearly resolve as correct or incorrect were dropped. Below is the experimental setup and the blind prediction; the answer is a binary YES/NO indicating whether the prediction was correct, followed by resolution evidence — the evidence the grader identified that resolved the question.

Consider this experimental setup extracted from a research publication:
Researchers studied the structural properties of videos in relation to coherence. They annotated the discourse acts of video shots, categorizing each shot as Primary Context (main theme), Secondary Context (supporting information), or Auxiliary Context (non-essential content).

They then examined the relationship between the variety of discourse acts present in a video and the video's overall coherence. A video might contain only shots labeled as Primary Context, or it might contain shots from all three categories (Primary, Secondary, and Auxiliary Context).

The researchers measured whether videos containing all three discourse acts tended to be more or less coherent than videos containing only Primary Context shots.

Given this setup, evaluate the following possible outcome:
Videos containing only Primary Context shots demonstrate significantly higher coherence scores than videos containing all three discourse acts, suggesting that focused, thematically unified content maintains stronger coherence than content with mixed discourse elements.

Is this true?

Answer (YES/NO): NO